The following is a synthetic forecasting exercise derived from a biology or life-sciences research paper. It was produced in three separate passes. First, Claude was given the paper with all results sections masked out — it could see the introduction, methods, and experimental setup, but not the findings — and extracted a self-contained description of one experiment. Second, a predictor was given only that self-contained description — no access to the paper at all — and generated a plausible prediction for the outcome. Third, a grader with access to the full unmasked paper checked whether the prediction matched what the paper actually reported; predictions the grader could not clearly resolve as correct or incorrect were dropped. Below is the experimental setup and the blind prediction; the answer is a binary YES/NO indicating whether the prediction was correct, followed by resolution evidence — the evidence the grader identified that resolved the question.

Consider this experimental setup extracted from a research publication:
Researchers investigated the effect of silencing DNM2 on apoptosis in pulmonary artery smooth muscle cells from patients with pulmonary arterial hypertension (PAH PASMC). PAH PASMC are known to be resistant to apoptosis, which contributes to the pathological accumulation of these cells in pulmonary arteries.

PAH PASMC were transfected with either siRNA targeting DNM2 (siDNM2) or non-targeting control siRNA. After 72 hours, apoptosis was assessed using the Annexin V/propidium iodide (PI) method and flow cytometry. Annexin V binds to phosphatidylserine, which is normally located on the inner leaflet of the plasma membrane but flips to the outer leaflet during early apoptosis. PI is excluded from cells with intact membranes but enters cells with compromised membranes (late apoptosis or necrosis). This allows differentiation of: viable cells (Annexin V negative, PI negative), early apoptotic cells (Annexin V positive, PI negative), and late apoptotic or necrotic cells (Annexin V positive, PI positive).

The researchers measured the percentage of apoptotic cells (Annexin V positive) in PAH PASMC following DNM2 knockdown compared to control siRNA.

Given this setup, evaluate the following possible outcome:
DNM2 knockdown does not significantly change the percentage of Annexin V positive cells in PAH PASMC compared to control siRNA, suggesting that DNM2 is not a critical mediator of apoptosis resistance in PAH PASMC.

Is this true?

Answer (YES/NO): NO